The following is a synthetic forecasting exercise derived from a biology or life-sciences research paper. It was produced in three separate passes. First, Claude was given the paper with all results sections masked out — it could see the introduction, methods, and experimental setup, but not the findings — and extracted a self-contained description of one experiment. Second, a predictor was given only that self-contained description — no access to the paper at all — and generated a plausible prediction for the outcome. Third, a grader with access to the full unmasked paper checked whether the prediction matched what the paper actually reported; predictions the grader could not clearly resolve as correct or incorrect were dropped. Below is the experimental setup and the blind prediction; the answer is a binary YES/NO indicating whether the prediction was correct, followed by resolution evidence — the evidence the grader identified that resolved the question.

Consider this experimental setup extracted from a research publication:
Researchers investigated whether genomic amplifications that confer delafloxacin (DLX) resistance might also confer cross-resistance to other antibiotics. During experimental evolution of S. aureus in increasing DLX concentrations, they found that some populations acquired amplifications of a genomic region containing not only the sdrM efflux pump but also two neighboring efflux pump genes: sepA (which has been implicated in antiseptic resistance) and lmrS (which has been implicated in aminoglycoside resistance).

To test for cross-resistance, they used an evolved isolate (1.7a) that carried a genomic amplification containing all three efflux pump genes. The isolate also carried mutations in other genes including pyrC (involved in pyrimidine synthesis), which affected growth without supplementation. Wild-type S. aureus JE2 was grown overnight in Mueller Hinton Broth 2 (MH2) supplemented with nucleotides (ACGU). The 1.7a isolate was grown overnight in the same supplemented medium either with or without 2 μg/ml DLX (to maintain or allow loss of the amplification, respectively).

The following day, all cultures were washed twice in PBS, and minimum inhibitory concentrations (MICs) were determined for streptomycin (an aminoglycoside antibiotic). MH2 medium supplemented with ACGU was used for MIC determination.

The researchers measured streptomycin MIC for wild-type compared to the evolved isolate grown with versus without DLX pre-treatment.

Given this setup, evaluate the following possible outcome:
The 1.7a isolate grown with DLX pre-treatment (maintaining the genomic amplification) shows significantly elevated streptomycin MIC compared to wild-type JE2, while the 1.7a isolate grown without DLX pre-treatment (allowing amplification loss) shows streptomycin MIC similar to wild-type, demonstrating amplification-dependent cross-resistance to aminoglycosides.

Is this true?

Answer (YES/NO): YES